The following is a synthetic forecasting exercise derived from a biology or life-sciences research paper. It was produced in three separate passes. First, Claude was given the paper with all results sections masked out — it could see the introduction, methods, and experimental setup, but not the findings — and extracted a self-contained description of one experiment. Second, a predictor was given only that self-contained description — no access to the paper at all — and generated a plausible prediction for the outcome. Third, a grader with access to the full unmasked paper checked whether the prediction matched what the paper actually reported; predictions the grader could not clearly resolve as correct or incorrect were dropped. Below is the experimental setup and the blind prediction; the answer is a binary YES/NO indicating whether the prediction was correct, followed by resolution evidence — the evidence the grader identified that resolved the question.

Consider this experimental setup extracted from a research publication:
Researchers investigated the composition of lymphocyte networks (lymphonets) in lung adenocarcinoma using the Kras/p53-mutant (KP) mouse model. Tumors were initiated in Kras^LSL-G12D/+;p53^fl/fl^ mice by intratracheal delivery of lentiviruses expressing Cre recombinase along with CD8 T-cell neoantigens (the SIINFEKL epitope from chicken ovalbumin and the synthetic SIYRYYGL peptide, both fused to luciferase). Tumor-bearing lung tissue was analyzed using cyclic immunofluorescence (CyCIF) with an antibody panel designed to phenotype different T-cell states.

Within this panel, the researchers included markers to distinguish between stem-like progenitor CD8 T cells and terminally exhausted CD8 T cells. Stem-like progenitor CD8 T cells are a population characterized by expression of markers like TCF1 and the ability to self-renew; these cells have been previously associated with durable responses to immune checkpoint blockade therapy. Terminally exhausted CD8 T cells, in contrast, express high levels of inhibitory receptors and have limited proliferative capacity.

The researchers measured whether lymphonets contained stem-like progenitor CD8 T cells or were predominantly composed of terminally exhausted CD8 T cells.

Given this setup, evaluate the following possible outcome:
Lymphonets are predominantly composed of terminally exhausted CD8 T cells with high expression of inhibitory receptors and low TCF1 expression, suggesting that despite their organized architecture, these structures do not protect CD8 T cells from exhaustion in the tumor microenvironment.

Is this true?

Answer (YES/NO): NO